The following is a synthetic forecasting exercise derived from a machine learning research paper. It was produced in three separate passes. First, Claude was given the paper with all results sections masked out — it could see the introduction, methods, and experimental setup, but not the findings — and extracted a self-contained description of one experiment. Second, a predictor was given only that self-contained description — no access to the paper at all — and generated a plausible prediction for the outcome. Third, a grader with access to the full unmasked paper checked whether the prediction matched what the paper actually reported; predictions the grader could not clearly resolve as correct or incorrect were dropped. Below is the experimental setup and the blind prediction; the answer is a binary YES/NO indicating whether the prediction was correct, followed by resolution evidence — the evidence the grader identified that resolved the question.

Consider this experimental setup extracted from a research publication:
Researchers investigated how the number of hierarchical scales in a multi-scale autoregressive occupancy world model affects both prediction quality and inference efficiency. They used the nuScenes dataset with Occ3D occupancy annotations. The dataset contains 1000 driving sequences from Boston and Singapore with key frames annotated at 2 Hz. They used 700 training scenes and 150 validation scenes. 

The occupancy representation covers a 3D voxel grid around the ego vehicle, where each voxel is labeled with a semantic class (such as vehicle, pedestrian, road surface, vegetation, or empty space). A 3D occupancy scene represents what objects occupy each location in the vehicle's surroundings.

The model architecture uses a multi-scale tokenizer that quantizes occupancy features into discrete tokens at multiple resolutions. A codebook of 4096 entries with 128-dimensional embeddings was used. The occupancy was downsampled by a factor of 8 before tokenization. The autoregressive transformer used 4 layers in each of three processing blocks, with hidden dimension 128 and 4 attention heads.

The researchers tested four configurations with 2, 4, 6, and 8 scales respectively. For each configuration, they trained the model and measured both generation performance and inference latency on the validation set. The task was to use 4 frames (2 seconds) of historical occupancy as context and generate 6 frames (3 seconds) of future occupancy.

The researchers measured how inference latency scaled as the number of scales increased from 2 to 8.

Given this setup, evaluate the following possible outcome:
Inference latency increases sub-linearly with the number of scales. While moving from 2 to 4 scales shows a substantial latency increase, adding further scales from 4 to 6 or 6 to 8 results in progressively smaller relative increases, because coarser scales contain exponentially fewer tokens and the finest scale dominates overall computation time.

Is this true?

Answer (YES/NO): NO